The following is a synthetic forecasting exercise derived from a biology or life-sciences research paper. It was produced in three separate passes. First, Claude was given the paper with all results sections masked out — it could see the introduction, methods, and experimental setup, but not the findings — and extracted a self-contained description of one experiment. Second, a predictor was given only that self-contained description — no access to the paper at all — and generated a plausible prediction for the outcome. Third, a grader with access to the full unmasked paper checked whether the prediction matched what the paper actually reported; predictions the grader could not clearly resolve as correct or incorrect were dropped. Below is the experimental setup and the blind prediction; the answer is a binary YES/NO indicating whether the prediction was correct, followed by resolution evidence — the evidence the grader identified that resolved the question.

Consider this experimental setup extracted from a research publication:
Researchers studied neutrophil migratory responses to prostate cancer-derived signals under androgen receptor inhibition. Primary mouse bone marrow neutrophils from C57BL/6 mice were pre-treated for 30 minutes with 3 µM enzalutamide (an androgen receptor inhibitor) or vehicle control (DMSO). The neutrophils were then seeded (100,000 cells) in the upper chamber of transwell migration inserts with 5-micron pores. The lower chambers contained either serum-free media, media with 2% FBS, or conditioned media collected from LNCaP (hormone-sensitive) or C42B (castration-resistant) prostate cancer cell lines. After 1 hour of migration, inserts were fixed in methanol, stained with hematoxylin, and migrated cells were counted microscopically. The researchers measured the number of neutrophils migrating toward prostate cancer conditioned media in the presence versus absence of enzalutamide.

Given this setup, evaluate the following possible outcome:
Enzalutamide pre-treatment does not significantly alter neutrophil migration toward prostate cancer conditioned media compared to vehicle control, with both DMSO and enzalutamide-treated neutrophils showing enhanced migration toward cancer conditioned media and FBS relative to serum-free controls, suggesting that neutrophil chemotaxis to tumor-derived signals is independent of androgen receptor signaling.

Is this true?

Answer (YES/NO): NO